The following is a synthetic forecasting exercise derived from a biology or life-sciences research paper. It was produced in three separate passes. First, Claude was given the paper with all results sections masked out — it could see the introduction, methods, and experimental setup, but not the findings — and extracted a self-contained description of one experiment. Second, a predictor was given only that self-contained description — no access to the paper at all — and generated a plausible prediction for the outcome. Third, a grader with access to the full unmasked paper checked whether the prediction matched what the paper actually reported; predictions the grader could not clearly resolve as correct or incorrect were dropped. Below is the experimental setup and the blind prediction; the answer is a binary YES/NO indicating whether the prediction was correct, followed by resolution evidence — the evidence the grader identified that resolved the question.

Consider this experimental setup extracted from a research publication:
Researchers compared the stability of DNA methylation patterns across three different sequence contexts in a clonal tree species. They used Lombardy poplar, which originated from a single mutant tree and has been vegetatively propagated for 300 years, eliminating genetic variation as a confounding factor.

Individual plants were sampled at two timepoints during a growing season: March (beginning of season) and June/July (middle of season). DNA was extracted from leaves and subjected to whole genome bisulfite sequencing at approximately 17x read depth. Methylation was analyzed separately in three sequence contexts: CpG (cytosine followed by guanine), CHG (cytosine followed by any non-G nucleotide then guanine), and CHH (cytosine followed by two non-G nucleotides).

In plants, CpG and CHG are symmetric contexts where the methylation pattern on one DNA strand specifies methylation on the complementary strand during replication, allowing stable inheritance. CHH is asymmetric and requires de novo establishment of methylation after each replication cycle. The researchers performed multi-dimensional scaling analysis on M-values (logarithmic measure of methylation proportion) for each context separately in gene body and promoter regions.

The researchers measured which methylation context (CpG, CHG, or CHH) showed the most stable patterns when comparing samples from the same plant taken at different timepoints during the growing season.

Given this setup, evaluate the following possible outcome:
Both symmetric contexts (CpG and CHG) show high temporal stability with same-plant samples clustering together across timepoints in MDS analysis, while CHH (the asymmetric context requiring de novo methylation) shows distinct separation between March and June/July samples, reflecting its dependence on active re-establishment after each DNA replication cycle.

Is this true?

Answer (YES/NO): NO